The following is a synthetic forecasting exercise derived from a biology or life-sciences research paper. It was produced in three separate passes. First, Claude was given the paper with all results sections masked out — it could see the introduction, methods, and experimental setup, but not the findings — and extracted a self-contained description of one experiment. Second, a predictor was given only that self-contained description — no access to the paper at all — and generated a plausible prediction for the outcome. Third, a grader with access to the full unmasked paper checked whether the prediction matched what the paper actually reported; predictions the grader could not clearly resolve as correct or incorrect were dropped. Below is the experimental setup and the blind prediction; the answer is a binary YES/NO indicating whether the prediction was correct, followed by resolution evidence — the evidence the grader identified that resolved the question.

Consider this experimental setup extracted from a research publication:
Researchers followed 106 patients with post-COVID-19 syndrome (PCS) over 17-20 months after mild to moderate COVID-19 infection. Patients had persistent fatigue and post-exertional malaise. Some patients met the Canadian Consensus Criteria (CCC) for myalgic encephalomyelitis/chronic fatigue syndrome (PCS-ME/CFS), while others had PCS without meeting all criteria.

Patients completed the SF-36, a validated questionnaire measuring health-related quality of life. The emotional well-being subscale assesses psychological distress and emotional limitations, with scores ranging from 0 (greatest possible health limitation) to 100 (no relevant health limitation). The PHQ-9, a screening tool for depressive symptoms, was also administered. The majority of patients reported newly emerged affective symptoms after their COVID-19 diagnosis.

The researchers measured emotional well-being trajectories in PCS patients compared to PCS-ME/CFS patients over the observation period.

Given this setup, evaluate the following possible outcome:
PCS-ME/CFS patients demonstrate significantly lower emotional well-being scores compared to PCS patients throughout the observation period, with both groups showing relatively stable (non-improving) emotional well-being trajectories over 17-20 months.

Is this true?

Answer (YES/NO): NO